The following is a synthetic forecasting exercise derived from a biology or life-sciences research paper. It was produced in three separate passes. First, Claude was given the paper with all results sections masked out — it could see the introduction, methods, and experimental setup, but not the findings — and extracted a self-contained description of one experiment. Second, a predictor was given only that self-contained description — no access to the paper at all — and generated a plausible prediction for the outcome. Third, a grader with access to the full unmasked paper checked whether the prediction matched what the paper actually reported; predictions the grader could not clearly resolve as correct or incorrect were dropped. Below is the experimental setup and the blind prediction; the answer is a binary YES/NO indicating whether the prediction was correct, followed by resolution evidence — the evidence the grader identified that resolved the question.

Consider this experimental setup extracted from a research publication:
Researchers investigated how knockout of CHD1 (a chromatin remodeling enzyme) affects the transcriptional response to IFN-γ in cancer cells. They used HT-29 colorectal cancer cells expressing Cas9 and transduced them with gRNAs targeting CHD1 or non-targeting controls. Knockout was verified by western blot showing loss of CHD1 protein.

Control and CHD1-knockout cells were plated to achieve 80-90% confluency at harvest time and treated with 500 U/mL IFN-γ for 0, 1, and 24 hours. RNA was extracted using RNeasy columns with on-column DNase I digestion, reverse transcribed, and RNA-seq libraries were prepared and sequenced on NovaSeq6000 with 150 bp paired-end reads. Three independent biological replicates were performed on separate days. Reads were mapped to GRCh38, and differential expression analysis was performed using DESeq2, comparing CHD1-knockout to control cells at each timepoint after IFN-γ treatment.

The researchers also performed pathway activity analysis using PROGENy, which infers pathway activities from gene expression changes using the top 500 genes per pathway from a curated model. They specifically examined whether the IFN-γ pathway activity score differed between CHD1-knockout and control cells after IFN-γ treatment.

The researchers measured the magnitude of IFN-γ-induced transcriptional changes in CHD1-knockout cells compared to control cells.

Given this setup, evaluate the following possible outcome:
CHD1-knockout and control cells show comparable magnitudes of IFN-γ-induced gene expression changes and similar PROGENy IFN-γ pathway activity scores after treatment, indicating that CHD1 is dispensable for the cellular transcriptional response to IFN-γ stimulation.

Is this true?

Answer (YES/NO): NO